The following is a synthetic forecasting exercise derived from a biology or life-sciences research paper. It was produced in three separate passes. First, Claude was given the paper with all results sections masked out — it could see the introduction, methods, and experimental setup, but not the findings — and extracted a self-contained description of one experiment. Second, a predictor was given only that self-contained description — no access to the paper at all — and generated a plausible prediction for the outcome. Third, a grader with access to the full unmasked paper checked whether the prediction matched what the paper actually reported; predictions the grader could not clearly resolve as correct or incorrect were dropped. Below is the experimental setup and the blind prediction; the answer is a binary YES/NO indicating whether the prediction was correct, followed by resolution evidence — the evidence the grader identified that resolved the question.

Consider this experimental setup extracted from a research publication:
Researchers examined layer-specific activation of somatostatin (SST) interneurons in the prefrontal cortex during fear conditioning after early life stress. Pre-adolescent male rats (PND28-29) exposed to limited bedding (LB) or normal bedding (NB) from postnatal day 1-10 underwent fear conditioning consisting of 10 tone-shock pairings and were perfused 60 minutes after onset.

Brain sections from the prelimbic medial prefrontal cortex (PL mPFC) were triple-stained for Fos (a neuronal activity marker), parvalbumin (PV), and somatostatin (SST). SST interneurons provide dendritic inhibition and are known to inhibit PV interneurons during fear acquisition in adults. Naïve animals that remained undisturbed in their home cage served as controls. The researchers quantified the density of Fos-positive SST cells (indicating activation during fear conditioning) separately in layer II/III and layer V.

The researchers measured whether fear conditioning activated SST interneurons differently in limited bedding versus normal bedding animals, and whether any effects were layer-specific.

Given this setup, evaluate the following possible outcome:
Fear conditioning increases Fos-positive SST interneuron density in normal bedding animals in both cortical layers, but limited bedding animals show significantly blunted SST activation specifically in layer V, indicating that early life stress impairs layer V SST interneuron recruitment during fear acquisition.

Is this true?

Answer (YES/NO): NO